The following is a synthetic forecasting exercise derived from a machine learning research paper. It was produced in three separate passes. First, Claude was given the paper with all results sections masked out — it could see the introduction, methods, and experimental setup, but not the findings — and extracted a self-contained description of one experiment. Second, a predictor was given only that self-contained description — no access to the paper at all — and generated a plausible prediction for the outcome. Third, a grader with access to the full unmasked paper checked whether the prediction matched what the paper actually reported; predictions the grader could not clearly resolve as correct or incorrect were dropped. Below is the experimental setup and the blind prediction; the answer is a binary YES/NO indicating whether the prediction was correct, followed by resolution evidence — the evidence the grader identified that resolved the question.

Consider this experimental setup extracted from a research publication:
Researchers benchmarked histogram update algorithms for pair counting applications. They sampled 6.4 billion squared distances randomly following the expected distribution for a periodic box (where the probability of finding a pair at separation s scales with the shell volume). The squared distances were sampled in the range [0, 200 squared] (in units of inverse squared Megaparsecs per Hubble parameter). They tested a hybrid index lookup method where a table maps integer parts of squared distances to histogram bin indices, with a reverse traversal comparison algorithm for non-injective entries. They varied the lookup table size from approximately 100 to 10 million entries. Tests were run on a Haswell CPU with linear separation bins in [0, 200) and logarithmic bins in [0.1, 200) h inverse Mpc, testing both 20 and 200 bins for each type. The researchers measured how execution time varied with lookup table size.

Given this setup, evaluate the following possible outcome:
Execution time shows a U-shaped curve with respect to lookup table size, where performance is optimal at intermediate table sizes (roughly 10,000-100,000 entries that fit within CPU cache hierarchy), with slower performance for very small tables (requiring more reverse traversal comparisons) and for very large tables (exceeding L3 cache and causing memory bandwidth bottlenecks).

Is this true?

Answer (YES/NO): NO